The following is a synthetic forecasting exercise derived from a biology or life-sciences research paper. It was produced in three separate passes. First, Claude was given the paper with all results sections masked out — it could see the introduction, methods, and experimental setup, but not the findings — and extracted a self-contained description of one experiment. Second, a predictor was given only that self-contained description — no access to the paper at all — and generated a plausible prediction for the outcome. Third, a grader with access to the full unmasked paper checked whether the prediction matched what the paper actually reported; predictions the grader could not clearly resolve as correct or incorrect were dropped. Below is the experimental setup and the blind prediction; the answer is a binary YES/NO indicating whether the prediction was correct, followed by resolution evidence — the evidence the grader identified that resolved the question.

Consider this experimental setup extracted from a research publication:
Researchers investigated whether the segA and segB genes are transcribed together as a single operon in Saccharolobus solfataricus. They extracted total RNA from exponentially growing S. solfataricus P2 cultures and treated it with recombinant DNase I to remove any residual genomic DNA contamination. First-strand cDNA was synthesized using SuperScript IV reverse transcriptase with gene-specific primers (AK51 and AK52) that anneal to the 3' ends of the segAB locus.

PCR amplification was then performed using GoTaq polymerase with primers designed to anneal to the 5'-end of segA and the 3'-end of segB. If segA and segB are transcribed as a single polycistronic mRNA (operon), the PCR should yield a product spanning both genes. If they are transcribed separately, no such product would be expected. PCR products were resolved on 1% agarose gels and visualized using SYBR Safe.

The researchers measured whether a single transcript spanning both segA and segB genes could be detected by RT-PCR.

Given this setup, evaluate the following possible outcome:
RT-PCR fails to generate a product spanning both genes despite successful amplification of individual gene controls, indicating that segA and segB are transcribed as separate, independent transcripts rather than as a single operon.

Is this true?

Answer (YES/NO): NO